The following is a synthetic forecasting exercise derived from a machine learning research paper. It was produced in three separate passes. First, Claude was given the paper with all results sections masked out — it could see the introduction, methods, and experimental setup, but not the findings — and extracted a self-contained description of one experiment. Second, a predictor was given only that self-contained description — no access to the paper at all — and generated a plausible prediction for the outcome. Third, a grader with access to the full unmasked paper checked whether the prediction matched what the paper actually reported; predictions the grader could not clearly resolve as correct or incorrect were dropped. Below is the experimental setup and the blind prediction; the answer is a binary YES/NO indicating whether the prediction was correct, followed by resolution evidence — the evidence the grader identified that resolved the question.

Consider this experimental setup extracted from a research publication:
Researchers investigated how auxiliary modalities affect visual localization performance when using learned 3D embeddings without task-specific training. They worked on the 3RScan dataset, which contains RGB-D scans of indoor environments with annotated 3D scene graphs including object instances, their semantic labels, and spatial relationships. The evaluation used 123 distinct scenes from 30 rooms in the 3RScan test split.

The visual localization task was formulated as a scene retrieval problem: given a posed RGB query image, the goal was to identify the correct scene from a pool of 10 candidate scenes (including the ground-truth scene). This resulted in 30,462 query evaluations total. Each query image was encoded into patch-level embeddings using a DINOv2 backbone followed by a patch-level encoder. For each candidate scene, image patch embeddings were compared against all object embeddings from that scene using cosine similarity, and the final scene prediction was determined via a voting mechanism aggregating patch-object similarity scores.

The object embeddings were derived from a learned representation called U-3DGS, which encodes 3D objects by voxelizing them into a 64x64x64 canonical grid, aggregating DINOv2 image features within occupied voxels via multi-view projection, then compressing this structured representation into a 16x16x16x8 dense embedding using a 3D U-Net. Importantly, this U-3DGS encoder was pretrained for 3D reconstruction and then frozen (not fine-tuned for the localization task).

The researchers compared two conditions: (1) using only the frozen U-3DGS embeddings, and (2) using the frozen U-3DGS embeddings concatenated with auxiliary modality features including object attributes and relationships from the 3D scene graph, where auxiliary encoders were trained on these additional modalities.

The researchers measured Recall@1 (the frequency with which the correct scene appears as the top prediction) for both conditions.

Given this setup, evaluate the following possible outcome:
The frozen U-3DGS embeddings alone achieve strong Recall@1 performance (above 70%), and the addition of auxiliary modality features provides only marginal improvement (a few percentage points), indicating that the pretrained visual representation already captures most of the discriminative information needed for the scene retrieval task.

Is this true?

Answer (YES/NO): NO